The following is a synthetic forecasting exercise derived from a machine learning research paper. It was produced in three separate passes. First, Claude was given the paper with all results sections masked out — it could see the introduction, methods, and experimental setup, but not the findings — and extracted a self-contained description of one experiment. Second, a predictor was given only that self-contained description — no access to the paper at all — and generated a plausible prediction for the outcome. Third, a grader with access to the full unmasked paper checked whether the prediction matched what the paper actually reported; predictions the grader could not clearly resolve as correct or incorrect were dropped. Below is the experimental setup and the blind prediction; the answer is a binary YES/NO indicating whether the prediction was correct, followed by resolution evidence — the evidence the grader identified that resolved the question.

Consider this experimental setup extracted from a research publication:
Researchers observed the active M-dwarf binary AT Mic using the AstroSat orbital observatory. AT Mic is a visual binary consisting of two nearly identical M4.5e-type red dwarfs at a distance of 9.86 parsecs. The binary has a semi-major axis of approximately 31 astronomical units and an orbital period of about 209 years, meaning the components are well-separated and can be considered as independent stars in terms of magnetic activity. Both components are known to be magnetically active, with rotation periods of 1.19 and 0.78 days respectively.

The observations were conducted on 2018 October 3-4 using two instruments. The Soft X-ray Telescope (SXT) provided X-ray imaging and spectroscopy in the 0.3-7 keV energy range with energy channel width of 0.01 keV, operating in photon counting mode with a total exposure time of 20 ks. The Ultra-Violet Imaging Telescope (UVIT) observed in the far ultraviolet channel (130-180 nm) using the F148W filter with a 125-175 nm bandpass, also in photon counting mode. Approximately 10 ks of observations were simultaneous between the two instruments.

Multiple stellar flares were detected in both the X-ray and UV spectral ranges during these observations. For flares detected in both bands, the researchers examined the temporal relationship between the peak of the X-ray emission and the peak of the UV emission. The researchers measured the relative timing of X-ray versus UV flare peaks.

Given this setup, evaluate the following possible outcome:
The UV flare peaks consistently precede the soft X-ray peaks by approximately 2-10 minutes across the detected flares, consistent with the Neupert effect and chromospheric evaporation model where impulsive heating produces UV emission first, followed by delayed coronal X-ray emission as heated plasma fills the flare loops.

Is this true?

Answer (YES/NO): NO